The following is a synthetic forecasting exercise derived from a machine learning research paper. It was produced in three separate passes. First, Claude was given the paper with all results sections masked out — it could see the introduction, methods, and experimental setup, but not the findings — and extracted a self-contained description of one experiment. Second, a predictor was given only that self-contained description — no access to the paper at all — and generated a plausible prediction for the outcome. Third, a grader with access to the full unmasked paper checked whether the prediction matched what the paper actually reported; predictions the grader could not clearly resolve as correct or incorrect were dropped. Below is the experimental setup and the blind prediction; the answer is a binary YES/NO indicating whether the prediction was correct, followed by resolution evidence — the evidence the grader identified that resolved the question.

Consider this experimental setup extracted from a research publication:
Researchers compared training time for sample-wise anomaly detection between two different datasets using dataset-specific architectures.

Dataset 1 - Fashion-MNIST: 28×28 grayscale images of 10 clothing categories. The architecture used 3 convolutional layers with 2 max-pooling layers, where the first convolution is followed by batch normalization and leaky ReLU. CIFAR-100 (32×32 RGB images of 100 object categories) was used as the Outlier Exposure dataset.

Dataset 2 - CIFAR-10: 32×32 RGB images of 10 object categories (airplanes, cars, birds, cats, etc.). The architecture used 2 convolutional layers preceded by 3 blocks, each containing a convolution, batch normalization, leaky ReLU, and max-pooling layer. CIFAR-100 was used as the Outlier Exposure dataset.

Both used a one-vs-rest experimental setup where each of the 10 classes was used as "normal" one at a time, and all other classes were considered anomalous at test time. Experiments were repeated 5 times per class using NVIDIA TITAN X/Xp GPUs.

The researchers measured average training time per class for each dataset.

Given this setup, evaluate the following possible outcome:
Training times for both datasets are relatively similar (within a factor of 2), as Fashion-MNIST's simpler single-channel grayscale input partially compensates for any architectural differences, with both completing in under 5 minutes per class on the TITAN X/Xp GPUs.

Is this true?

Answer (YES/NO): NO